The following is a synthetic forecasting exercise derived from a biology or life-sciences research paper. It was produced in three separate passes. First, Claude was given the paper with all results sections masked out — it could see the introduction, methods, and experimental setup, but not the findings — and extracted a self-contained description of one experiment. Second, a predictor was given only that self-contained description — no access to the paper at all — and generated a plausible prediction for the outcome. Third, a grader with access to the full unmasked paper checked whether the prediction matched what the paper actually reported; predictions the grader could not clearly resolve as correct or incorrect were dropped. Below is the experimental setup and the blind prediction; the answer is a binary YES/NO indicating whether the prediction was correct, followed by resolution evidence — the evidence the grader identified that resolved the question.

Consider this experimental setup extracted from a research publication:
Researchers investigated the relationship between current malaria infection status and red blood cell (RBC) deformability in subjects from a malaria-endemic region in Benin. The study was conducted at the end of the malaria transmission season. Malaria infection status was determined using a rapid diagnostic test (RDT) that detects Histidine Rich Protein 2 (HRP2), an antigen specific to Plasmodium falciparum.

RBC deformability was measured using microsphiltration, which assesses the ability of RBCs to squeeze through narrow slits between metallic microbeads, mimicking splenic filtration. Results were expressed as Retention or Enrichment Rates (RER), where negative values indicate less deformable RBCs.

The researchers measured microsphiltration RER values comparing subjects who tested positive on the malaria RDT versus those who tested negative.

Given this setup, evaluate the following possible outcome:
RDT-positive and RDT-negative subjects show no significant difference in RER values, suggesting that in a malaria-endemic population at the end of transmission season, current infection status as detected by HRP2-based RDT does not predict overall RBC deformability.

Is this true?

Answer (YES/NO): NO